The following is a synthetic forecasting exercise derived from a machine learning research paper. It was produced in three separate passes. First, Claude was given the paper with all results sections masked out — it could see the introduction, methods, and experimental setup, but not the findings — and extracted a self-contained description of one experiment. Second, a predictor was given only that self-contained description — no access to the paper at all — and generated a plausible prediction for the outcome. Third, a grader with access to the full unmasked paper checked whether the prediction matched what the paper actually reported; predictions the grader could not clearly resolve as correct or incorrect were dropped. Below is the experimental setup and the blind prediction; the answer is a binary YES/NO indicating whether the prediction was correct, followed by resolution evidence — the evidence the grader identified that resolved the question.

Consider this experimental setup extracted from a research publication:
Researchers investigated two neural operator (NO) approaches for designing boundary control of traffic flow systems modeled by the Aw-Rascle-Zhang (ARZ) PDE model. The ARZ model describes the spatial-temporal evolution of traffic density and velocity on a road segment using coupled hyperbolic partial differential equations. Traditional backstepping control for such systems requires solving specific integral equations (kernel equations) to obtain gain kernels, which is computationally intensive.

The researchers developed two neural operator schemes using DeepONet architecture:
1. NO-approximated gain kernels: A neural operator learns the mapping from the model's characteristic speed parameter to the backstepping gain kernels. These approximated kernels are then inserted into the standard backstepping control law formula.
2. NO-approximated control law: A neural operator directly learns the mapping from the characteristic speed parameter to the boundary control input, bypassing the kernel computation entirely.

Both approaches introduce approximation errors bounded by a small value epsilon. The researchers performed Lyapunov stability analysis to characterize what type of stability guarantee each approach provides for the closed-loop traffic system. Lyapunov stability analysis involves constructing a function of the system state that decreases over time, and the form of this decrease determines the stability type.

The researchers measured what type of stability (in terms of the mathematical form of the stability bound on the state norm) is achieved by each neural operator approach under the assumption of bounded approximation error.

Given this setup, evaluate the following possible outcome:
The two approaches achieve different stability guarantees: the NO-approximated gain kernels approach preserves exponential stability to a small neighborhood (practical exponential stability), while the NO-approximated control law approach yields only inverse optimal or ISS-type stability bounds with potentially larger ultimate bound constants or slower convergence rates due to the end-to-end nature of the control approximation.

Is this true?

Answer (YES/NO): NO